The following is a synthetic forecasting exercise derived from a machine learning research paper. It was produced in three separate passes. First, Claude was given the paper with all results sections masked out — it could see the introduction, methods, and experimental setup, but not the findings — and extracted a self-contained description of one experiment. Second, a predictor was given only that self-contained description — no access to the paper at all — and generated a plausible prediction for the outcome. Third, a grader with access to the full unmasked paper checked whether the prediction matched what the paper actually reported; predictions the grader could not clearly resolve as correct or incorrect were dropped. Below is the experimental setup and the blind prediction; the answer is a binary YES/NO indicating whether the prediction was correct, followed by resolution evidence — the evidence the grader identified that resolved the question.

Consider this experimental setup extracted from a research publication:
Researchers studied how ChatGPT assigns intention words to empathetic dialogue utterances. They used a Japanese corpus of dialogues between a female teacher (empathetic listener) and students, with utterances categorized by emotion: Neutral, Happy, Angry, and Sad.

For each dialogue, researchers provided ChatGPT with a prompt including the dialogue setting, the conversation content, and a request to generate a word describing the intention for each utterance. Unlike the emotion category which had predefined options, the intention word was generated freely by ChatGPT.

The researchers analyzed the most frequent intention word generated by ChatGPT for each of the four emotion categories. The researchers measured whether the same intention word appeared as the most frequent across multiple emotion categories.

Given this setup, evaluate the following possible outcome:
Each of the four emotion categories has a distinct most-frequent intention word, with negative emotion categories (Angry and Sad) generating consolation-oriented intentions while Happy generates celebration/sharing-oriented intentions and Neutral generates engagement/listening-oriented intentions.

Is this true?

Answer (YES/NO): NO